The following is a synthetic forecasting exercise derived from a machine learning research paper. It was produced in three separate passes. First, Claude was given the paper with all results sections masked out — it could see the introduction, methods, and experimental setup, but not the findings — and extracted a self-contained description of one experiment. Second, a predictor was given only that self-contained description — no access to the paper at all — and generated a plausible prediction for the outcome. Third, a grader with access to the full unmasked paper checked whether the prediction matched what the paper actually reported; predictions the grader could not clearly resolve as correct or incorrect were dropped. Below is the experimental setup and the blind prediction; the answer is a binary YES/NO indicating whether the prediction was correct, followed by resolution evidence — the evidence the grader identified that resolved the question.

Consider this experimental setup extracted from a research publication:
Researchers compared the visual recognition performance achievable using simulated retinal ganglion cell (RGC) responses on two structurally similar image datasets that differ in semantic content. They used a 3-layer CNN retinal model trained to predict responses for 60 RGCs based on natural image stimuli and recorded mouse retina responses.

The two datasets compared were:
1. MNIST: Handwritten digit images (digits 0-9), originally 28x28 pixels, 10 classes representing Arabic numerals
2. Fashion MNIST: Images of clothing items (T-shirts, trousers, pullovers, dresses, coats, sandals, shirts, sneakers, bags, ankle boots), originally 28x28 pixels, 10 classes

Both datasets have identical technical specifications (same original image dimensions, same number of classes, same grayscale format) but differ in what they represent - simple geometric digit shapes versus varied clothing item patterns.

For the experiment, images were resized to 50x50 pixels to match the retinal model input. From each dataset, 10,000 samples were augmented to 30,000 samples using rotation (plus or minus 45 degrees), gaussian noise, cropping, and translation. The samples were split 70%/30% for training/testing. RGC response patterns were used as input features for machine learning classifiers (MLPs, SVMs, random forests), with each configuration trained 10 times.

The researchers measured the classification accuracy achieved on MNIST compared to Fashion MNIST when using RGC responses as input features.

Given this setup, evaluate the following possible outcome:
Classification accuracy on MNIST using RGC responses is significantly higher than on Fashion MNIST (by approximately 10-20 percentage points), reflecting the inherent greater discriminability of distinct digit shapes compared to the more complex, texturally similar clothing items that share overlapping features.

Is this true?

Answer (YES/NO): NO